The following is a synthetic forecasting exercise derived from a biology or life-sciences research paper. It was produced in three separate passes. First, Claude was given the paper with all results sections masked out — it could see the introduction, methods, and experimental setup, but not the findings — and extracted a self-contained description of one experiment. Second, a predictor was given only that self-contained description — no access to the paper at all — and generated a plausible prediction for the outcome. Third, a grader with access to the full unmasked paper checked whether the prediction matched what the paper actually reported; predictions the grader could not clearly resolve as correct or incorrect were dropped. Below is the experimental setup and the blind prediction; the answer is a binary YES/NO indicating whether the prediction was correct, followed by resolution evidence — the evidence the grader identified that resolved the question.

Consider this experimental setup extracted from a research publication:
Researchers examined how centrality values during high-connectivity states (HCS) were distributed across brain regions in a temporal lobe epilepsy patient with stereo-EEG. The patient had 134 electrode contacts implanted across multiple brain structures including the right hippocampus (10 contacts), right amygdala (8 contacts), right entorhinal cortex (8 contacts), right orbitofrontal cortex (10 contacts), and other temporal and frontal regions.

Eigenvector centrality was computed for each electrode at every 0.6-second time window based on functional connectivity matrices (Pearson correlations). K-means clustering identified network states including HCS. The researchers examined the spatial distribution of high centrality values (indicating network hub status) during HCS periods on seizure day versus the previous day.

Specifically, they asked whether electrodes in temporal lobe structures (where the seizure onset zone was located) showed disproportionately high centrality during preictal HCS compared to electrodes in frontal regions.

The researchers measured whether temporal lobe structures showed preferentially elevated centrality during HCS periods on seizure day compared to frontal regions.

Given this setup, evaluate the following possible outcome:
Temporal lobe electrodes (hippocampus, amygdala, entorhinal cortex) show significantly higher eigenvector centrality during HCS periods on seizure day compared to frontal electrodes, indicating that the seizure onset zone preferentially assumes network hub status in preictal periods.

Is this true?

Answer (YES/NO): YES